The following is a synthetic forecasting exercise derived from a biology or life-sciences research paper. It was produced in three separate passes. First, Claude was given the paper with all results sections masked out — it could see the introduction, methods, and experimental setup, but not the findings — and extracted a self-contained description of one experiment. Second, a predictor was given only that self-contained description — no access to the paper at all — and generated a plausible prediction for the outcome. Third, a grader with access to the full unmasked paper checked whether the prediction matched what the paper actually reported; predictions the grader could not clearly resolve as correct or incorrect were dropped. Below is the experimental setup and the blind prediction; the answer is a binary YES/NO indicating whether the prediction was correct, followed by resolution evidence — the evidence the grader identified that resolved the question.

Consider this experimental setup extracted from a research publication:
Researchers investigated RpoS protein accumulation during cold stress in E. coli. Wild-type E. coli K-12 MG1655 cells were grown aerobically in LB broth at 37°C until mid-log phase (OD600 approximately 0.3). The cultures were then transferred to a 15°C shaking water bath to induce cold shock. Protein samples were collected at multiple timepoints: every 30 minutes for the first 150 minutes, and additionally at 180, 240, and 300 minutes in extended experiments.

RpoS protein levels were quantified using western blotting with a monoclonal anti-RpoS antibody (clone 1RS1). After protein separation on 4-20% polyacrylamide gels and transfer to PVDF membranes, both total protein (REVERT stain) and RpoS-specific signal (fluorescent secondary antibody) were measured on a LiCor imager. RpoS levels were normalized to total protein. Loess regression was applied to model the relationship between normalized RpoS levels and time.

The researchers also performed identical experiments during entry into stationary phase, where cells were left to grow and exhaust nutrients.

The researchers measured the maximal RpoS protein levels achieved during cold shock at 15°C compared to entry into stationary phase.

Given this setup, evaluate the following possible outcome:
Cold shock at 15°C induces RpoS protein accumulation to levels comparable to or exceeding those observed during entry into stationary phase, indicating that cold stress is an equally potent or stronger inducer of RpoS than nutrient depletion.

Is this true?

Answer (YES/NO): NO